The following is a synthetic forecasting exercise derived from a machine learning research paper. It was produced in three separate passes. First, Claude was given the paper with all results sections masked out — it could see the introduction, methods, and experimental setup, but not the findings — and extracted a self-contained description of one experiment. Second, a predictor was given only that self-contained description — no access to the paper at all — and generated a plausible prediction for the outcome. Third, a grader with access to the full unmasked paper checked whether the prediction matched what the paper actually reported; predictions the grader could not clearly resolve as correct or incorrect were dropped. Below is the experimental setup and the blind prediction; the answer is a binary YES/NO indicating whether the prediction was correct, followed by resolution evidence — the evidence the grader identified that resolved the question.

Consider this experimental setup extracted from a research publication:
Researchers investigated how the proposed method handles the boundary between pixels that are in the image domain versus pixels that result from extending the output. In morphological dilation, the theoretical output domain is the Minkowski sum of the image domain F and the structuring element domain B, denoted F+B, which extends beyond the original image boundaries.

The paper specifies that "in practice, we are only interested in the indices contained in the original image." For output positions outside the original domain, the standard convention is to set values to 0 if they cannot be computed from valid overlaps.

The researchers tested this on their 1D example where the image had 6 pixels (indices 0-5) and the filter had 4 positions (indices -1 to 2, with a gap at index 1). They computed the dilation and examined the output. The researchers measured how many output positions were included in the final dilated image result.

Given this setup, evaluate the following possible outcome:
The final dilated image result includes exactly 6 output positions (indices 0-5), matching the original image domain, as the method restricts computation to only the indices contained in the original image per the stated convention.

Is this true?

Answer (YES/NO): YES